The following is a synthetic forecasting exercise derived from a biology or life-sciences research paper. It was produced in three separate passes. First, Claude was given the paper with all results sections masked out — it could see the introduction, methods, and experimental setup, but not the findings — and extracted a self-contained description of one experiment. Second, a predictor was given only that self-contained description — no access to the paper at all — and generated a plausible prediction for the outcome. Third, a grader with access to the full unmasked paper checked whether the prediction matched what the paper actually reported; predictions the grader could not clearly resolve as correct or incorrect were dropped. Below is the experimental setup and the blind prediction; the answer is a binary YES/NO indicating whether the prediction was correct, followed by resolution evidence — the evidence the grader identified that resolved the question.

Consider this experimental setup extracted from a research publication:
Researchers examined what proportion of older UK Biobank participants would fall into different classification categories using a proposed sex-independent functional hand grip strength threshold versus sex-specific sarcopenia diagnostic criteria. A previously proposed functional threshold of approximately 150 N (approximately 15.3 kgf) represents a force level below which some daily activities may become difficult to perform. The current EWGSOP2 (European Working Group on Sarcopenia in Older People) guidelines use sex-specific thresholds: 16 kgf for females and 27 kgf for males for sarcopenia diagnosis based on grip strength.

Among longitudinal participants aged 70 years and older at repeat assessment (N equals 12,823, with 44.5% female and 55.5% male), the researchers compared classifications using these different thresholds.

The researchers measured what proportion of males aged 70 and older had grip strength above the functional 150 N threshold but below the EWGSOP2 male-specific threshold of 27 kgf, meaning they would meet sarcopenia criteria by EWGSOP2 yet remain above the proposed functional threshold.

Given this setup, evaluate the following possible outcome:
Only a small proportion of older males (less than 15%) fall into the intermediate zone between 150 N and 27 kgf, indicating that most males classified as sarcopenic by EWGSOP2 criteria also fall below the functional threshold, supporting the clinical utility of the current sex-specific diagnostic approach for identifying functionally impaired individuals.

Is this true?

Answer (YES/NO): NO